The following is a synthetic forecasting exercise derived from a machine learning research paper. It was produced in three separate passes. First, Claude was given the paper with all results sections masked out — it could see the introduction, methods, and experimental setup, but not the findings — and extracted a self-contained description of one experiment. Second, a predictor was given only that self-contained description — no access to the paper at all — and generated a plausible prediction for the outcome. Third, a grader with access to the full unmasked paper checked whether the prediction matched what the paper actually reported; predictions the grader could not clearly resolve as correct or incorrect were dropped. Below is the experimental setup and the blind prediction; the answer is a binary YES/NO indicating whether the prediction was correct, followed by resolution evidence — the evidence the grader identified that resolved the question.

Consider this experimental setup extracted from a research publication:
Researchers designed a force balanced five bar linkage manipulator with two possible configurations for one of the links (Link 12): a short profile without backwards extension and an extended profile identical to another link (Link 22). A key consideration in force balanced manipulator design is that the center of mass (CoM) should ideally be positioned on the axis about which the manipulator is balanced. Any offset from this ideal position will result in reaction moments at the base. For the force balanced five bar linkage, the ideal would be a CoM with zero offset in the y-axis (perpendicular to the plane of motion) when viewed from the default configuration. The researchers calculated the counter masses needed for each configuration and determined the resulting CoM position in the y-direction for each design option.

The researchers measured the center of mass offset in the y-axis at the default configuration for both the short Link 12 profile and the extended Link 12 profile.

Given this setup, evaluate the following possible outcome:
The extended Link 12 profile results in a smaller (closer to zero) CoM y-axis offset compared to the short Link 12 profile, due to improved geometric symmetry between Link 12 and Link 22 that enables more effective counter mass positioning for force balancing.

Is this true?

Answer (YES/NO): YES